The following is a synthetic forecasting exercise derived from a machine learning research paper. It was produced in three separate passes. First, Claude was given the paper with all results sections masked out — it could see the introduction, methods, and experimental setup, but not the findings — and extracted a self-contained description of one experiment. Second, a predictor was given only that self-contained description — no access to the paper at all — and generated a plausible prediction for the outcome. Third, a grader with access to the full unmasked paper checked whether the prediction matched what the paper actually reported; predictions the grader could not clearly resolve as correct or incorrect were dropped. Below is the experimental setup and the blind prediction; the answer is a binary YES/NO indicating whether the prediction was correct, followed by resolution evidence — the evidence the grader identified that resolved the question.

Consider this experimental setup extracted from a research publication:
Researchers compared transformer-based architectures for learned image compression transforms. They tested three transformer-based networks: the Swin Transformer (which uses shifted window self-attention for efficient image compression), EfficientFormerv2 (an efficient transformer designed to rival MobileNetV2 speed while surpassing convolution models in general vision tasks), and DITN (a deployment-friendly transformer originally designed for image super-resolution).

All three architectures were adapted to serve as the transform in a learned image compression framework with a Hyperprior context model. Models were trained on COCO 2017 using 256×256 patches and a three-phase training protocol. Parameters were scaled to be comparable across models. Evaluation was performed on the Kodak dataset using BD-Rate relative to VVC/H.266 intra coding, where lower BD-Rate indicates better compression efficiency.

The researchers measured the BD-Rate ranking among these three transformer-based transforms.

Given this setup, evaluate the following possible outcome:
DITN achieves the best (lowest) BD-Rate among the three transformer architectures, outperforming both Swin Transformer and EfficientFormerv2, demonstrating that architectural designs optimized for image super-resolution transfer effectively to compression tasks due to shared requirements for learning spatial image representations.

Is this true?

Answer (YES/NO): YES